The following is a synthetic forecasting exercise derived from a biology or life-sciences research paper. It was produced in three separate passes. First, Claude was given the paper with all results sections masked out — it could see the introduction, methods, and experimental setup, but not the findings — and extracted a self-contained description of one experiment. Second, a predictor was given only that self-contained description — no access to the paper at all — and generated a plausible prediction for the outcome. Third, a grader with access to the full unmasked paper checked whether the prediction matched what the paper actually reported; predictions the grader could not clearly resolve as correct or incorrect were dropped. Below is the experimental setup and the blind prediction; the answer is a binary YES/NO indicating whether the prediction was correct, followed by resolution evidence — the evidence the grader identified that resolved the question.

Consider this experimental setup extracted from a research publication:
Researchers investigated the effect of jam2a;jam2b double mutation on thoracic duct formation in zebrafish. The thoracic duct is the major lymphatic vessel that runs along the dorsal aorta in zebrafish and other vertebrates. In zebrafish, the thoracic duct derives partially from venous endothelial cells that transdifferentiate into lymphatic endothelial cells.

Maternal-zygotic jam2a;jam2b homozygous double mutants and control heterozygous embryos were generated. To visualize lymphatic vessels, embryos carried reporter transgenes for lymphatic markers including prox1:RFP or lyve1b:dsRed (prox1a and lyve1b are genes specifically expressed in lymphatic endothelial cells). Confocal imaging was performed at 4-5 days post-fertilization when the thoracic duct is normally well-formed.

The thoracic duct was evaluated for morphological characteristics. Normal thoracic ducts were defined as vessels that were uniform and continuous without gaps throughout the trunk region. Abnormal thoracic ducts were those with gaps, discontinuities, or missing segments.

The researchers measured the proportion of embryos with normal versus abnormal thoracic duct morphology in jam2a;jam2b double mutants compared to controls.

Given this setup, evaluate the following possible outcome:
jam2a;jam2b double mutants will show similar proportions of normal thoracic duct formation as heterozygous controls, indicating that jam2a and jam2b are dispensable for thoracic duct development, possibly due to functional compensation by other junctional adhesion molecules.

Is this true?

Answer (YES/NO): NO